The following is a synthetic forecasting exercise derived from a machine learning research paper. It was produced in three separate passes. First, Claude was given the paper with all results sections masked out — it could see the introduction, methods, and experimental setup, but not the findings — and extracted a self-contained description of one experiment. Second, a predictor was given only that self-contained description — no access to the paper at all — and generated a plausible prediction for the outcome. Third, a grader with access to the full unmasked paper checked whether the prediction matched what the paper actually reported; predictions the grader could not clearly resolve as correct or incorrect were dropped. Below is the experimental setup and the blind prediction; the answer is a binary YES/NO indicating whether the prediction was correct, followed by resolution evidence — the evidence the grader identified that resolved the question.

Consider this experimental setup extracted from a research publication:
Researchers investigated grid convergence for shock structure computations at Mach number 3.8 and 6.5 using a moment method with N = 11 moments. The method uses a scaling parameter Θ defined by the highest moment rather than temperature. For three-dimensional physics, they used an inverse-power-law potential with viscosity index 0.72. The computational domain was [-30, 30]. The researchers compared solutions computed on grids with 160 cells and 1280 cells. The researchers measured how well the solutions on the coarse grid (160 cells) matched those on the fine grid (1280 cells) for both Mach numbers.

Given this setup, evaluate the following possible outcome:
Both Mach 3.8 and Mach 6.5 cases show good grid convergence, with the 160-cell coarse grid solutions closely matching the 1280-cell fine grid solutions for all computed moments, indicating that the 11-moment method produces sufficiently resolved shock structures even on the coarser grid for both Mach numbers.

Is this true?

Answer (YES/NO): YES